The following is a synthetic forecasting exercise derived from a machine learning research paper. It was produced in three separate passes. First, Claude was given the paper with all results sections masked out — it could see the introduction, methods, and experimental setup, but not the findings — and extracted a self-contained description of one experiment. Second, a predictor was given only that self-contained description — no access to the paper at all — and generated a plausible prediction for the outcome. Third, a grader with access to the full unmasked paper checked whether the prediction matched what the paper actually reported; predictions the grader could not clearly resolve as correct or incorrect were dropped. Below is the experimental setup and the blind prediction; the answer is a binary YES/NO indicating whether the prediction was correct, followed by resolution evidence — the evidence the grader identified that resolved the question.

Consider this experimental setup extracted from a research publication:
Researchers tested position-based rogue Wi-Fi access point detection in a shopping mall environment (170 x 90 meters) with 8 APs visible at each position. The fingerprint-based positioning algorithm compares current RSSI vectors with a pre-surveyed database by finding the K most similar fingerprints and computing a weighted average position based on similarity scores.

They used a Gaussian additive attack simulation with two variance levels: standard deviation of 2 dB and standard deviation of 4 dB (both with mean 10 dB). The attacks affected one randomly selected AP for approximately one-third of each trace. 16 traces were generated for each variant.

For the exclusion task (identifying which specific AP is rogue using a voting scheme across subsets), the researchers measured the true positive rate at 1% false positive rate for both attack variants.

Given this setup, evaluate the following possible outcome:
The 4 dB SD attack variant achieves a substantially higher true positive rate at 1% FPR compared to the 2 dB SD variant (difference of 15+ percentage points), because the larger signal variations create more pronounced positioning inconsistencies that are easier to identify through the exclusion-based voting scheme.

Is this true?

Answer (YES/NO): NO